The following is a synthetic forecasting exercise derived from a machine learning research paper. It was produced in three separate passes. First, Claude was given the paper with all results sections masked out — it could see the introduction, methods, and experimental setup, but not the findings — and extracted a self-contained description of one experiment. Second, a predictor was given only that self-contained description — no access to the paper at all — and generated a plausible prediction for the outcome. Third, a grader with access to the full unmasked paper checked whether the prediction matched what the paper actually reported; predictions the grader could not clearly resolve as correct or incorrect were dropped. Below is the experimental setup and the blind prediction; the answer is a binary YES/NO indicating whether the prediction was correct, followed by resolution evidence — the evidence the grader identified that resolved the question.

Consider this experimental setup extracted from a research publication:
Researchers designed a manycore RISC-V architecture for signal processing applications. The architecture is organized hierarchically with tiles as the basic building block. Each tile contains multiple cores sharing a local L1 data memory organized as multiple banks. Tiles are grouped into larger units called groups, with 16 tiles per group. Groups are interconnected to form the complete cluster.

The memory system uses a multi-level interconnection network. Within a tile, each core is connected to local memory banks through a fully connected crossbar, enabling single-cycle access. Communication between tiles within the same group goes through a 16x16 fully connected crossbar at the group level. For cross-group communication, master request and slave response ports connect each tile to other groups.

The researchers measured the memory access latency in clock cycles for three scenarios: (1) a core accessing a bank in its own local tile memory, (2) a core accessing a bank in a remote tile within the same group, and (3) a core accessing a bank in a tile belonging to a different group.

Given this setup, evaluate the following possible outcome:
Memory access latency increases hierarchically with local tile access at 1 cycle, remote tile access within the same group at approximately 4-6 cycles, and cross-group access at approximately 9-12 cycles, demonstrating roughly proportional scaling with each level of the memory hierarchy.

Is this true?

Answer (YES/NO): NO